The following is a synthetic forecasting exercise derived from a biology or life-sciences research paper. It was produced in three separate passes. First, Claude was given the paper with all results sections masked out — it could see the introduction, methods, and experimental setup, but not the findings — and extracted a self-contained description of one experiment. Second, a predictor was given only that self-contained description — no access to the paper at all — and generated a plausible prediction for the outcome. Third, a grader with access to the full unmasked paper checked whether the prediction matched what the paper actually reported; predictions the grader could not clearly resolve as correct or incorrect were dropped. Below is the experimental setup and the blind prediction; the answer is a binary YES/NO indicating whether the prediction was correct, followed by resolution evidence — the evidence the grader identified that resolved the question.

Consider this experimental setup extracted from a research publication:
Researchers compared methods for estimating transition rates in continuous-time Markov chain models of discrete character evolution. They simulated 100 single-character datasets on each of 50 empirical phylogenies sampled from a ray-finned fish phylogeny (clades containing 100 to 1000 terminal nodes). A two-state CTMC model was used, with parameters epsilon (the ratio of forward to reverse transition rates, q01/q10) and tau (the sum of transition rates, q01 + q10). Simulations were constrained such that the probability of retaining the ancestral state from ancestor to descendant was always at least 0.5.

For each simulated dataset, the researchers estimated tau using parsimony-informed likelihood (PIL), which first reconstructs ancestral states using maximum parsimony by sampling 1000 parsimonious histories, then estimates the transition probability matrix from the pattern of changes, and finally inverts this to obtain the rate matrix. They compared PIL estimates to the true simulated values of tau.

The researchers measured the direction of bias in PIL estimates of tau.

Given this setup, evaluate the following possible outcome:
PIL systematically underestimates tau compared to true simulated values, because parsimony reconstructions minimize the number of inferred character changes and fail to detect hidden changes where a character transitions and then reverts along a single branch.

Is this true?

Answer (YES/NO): YES